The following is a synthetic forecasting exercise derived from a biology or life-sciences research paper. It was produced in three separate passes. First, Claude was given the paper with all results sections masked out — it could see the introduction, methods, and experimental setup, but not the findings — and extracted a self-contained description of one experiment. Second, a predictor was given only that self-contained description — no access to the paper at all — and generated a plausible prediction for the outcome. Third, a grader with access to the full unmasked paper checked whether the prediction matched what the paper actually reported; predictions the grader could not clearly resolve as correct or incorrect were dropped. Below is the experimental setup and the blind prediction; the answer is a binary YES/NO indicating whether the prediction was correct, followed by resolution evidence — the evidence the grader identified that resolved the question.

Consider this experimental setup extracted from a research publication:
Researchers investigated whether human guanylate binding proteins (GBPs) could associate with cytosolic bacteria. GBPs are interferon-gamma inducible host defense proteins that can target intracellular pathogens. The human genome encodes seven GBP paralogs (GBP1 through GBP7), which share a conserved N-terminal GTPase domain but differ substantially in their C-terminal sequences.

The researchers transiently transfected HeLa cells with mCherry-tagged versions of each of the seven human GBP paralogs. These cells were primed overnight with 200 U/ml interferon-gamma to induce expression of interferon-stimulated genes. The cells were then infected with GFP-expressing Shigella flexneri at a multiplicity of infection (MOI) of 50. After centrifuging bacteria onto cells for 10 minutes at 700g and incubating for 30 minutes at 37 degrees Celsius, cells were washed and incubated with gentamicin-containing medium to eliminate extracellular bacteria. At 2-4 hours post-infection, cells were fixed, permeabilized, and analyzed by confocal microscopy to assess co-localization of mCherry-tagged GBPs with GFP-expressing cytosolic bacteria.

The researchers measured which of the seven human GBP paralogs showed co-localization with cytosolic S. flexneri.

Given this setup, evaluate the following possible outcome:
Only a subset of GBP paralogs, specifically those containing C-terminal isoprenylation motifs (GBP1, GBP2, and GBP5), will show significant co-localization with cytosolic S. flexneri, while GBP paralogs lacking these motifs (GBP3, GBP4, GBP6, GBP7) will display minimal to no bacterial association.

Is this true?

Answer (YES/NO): NO